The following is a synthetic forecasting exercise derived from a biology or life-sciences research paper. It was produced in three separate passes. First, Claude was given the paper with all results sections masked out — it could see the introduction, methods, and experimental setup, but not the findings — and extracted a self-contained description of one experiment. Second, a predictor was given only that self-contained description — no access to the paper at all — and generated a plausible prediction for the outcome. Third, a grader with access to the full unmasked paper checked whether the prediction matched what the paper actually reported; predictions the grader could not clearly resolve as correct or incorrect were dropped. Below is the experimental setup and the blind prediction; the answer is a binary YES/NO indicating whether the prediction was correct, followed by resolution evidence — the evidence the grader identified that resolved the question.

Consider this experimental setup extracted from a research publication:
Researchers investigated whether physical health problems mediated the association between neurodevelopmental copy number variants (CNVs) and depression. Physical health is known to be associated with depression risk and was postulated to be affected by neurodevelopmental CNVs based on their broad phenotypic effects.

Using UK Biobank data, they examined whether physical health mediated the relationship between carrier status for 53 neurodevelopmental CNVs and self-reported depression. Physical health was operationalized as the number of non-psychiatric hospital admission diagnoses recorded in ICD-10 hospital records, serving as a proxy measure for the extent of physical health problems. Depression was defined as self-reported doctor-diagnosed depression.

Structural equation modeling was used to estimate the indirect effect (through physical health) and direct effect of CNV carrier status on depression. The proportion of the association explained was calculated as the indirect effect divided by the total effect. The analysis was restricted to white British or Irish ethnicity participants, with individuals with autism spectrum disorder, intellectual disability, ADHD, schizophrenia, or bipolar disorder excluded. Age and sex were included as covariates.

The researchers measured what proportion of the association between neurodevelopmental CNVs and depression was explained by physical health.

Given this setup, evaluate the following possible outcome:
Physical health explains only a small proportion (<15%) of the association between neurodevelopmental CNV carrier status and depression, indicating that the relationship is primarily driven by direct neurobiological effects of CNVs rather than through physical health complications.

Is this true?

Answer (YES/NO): YES